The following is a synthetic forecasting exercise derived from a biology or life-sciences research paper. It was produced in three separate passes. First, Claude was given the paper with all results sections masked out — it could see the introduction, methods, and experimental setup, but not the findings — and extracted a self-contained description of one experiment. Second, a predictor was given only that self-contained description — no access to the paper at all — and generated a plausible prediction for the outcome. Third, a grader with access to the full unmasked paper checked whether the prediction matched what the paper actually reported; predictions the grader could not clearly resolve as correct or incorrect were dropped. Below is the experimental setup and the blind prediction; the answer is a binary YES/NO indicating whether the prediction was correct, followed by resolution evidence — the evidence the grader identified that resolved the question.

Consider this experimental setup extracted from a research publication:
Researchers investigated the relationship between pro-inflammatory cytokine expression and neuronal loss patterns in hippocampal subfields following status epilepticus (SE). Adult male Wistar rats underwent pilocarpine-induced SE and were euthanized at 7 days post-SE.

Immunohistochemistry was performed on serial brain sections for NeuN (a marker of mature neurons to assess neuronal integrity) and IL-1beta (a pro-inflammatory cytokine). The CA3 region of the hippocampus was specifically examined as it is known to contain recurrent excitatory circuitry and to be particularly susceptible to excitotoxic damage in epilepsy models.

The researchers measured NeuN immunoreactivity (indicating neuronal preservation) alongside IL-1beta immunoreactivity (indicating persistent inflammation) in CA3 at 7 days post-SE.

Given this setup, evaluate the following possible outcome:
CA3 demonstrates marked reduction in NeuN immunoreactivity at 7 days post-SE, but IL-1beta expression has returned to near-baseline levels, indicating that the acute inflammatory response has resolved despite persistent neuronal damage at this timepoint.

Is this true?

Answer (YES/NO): NO